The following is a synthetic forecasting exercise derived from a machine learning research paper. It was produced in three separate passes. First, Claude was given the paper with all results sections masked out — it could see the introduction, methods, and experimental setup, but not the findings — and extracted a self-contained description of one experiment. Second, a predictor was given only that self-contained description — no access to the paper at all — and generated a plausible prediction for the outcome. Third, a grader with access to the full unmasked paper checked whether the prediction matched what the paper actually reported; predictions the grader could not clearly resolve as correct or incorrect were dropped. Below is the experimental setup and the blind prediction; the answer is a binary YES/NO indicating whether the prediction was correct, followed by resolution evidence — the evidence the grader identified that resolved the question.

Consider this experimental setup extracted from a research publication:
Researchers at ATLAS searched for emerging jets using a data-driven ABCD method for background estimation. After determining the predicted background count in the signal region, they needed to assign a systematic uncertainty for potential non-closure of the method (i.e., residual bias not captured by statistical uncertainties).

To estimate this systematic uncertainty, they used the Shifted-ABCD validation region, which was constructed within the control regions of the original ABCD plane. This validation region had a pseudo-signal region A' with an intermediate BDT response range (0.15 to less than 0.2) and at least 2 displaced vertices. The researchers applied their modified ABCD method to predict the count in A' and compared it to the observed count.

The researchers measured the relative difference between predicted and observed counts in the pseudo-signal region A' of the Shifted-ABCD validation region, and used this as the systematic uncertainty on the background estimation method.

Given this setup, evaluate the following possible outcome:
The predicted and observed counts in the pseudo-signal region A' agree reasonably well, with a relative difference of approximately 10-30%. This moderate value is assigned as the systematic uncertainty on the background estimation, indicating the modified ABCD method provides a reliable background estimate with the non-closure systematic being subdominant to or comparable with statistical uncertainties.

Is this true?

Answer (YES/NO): NO